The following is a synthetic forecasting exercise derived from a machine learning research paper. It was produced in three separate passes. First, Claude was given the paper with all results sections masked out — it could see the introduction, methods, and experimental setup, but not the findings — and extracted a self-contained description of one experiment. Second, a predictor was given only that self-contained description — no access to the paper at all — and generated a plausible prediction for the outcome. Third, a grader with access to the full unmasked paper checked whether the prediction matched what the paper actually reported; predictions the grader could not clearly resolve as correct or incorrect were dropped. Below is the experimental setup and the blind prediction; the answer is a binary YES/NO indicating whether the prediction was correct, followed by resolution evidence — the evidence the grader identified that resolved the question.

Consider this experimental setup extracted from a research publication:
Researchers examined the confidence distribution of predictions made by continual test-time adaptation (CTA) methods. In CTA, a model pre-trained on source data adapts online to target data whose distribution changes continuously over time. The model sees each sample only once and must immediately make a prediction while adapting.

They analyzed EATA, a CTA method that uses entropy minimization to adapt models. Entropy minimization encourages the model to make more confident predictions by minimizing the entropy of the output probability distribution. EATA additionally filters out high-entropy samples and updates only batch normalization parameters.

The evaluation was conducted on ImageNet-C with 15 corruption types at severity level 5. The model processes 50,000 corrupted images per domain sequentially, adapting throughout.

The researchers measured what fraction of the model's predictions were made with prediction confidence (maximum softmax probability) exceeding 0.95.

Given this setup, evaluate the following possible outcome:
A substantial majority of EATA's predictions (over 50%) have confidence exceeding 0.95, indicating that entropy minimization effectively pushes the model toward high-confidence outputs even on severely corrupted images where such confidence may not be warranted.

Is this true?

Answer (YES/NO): NO